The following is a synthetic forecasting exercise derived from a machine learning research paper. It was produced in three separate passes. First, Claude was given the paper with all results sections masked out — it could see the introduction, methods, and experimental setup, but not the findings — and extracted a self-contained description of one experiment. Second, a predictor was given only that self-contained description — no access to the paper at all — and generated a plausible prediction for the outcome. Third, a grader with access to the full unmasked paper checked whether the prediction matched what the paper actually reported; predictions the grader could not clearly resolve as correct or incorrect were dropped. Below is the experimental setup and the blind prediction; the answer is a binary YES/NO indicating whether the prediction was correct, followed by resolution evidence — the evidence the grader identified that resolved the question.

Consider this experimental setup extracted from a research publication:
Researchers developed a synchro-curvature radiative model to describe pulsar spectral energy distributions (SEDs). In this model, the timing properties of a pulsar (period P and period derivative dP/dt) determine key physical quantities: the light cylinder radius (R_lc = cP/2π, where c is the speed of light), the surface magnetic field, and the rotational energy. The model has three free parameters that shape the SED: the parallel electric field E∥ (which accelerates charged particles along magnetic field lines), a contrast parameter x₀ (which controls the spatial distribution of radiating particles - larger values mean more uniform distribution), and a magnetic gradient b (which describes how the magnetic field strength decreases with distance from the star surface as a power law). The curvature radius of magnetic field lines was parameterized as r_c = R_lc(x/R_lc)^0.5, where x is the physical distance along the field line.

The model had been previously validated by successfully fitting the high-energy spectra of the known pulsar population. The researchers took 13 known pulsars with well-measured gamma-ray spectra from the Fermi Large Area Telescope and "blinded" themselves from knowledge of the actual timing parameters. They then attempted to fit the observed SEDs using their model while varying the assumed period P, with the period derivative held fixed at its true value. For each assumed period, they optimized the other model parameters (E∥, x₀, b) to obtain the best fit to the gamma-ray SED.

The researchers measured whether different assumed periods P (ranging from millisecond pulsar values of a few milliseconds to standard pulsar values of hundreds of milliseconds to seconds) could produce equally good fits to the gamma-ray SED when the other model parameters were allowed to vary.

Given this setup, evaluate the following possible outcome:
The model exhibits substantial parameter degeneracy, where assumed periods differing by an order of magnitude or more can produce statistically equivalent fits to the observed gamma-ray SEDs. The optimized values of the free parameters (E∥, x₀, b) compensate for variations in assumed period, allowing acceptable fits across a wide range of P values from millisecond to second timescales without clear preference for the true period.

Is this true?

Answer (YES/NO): NO